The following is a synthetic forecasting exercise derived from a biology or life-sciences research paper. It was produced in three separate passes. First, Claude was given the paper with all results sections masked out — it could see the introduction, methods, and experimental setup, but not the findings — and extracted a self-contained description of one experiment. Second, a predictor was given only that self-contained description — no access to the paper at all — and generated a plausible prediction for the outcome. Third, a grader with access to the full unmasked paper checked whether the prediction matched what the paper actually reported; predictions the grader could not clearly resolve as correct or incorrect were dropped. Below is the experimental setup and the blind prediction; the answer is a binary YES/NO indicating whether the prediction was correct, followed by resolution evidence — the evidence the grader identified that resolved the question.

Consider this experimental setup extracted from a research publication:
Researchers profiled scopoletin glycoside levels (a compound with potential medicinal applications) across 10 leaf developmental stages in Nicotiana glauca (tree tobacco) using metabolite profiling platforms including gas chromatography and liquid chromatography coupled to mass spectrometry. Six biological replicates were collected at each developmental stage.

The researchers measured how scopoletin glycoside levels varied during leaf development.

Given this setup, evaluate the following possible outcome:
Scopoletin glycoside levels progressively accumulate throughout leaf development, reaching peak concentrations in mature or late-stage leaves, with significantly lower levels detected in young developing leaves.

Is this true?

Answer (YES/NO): NO